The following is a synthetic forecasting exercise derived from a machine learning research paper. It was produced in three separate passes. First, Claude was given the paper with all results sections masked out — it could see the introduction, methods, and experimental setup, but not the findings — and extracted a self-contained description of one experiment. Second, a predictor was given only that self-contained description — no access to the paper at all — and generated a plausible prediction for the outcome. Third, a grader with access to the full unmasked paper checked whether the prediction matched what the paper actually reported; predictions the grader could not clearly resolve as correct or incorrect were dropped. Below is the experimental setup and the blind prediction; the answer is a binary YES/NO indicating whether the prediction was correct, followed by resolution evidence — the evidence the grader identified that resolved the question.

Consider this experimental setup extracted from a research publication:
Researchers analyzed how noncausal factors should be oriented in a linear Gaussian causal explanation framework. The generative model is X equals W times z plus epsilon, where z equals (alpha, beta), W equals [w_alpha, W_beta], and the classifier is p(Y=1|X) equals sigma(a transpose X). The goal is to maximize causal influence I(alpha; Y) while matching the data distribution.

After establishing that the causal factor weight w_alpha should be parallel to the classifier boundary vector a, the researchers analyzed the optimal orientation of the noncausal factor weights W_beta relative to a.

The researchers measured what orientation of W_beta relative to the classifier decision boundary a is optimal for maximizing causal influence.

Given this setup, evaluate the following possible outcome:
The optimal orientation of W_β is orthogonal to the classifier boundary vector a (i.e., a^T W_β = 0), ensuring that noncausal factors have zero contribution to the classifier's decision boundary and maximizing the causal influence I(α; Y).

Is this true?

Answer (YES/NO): YES